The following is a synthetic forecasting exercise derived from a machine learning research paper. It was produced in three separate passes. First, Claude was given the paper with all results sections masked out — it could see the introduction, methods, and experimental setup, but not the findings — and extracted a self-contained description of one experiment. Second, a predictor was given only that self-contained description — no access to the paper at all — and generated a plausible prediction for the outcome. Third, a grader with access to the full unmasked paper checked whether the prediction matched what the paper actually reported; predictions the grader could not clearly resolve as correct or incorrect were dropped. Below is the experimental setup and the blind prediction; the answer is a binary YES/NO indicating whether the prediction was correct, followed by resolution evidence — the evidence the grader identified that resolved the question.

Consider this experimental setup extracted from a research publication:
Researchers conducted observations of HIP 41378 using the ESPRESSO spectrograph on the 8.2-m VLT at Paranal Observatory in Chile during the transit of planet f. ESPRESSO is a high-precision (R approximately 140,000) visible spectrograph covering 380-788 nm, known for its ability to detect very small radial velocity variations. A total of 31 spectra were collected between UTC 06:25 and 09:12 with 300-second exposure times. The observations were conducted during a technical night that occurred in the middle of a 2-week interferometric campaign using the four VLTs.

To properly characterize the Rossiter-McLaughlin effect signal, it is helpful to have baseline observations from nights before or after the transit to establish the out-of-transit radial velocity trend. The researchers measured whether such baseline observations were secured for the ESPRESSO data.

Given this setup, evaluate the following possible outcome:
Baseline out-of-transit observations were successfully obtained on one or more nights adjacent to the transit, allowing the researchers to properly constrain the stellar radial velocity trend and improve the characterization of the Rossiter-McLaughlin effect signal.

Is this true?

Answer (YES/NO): NO